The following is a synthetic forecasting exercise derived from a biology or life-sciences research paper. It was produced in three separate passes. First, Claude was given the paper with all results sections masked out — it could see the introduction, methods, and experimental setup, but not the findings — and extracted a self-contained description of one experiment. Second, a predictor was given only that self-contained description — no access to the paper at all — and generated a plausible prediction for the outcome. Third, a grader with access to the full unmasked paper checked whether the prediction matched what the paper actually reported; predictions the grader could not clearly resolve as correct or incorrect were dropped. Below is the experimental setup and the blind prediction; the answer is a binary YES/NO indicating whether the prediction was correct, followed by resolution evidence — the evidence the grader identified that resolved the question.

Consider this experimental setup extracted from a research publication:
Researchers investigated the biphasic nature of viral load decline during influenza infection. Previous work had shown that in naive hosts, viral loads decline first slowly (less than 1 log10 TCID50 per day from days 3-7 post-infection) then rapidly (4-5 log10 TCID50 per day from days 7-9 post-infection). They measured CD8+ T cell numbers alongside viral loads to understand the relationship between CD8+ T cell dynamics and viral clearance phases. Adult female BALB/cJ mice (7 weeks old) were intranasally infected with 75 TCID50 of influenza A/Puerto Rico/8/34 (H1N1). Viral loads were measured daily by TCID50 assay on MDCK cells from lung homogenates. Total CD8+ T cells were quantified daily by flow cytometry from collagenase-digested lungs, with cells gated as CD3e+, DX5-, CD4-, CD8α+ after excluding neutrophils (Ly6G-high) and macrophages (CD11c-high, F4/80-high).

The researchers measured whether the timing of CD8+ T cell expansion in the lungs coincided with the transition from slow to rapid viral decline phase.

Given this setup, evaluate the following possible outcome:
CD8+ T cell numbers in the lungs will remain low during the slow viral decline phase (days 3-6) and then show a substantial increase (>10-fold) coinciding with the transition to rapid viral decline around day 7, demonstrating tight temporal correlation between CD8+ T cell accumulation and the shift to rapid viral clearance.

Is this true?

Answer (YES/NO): NO